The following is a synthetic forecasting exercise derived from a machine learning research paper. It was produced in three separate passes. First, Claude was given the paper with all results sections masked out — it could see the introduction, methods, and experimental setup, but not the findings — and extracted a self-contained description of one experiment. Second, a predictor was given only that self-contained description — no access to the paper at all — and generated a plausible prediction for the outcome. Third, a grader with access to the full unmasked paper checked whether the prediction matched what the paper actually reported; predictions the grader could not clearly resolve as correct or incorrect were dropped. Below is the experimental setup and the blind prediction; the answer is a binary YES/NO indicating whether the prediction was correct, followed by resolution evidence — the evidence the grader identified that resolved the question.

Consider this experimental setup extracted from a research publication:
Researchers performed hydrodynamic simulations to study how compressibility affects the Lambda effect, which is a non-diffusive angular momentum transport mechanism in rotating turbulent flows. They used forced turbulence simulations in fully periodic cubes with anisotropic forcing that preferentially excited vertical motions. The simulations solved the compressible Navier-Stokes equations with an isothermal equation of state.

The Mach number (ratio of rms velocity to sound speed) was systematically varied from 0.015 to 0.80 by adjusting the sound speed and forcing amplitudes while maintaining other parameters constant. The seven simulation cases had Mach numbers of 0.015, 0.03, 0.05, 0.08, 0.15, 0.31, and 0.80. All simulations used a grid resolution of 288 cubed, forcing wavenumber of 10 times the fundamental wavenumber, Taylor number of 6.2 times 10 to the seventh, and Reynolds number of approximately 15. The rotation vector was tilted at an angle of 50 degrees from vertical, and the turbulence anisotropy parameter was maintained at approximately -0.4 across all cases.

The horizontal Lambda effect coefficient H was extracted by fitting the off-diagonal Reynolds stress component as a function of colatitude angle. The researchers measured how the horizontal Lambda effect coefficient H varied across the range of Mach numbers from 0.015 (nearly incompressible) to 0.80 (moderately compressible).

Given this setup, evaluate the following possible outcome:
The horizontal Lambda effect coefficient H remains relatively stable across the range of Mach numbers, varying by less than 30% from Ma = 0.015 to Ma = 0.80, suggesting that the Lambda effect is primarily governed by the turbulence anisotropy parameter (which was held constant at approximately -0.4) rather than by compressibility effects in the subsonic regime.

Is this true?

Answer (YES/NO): YES